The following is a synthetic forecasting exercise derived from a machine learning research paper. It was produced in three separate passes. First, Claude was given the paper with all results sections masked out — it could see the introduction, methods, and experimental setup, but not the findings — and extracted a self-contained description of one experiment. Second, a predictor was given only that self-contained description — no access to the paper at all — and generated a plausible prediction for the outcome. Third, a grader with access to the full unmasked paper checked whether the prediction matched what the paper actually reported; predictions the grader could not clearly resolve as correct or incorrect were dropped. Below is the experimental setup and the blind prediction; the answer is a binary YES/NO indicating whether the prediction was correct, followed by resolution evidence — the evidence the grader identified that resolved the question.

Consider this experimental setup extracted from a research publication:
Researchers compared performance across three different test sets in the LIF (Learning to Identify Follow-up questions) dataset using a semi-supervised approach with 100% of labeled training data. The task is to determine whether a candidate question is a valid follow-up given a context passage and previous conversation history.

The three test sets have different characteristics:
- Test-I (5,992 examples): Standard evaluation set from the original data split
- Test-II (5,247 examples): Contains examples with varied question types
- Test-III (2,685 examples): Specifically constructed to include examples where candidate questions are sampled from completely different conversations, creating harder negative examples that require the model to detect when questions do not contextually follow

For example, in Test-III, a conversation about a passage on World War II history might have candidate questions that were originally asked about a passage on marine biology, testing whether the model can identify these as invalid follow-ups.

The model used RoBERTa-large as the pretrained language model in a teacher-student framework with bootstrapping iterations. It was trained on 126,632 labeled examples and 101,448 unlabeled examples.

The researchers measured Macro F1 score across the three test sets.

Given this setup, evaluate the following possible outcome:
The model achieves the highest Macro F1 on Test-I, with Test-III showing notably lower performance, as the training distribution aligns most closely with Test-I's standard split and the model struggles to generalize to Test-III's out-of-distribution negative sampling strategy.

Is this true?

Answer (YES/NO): NO